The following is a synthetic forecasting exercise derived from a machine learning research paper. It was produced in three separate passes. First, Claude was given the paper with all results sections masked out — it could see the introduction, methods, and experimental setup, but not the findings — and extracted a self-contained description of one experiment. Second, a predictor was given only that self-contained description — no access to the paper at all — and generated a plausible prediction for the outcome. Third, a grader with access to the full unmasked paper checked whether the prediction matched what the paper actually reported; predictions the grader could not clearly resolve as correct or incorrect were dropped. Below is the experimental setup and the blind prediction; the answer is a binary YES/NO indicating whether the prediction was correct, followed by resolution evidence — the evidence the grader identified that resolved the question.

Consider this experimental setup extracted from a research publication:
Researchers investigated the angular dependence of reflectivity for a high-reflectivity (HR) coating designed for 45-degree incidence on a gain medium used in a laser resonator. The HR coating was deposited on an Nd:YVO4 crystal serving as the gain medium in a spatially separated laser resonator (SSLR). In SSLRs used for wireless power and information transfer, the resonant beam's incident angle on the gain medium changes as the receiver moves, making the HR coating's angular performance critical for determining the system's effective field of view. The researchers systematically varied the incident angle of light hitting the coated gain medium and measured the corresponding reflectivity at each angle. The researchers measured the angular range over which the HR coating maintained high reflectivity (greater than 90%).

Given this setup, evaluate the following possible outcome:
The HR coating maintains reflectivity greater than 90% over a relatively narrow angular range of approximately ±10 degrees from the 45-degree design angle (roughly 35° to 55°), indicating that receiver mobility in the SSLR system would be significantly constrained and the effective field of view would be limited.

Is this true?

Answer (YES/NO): NO